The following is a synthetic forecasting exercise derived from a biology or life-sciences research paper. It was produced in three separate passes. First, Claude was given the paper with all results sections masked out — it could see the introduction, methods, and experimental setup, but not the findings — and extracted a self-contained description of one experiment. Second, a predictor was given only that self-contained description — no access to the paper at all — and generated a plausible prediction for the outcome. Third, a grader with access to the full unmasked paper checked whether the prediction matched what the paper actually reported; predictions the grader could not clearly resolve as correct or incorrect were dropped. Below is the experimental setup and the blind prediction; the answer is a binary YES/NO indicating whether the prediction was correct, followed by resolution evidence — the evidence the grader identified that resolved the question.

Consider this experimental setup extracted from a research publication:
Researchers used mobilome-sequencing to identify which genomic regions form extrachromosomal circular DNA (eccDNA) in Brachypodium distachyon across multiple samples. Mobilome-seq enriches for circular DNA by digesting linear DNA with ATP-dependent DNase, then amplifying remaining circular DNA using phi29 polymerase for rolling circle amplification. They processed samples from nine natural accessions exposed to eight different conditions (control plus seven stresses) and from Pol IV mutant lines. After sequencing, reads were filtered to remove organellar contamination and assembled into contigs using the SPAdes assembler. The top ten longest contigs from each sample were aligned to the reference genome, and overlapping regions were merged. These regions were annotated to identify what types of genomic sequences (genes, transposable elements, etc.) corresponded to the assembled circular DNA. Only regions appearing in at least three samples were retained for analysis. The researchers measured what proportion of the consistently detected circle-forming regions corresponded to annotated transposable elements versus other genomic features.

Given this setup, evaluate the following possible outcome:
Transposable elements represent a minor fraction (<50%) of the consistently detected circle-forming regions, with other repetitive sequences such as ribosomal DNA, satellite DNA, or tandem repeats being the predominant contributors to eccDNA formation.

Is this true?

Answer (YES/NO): NO